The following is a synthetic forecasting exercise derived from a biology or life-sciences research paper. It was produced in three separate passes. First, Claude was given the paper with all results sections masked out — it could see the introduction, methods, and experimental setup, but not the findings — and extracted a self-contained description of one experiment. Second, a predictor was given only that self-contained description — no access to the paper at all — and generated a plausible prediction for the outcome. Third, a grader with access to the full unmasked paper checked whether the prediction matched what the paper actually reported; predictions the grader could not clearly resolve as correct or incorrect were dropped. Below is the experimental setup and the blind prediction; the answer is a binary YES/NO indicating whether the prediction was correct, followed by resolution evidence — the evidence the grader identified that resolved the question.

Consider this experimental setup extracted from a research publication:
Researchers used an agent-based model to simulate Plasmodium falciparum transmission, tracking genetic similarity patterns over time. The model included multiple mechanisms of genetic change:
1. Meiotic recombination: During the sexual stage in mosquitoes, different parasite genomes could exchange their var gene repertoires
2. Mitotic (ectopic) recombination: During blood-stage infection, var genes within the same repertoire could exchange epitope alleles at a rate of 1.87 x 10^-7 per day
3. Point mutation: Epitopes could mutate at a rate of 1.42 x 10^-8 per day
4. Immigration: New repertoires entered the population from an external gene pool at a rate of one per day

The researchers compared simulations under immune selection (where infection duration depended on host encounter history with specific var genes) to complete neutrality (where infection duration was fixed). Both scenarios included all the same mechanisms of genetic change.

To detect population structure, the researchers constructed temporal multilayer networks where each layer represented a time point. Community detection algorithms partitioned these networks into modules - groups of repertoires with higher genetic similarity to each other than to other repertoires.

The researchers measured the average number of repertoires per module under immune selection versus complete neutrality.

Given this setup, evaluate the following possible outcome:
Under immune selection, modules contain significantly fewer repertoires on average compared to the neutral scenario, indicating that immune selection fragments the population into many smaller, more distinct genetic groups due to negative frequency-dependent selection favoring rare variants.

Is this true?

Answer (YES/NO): YES